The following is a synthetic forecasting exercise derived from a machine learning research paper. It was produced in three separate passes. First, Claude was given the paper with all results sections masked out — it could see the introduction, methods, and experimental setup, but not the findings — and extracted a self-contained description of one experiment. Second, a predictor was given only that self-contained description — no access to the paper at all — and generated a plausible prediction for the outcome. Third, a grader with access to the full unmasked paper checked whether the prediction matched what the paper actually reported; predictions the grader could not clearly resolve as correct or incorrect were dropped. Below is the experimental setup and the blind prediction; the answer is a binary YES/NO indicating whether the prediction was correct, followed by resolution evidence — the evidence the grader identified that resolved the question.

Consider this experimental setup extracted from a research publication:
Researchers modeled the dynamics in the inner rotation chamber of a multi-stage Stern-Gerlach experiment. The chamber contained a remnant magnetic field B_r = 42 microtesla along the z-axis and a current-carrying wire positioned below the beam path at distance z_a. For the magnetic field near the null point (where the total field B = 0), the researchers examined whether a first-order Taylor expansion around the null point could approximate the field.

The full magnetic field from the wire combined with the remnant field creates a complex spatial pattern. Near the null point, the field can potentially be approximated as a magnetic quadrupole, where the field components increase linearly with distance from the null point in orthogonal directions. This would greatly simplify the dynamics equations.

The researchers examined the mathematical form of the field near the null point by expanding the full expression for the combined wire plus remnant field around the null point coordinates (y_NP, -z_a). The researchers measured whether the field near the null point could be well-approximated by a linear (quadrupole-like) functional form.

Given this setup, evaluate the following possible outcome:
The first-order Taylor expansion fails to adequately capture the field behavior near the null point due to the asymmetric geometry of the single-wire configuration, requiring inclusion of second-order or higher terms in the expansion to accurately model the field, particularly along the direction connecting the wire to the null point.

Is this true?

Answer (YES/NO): NO